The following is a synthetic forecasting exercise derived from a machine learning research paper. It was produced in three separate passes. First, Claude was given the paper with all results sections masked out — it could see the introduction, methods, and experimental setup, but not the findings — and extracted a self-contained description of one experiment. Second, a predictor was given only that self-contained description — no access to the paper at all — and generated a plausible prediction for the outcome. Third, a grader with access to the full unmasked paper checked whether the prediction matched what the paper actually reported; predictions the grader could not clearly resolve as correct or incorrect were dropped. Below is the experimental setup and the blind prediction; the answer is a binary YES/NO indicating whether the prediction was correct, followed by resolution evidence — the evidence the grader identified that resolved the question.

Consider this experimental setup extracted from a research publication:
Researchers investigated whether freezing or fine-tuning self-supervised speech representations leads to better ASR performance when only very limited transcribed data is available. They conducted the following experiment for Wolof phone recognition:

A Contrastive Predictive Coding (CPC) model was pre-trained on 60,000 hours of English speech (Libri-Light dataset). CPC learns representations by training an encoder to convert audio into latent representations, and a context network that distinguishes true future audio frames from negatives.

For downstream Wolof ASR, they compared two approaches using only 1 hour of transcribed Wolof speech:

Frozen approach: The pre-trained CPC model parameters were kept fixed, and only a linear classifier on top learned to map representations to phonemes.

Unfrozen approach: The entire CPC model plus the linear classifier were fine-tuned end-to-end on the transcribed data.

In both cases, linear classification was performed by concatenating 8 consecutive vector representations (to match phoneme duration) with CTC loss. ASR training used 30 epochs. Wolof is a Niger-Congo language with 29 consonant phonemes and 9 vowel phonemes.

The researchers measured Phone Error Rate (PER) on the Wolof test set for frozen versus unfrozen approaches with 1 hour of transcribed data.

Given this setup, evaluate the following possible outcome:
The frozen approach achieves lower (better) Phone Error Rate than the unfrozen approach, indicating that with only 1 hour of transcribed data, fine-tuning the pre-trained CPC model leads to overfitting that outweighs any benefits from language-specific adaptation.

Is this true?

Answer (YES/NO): YES